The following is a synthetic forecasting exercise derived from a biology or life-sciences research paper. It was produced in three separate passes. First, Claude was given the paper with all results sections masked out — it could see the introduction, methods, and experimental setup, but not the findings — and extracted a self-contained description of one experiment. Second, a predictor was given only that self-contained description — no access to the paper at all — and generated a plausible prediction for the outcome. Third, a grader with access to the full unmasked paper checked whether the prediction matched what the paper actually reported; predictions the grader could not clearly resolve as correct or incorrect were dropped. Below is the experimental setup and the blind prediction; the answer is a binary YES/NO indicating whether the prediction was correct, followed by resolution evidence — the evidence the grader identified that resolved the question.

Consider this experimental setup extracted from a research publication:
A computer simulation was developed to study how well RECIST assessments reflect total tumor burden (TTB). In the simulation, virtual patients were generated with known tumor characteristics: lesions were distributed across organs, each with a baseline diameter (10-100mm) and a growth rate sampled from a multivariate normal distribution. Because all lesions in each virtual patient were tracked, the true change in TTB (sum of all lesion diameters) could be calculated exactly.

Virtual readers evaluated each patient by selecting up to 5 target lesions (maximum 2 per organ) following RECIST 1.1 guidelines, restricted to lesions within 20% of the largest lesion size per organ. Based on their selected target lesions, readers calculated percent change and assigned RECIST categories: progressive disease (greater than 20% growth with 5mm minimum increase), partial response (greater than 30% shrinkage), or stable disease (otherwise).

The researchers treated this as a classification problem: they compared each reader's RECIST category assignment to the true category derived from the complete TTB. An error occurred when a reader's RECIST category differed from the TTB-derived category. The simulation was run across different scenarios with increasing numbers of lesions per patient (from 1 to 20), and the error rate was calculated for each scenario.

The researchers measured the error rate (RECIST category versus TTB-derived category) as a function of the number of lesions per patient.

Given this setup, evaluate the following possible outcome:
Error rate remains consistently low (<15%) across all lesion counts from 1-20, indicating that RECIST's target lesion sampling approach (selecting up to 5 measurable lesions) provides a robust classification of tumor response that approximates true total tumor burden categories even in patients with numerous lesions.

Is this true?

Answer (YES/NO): NO